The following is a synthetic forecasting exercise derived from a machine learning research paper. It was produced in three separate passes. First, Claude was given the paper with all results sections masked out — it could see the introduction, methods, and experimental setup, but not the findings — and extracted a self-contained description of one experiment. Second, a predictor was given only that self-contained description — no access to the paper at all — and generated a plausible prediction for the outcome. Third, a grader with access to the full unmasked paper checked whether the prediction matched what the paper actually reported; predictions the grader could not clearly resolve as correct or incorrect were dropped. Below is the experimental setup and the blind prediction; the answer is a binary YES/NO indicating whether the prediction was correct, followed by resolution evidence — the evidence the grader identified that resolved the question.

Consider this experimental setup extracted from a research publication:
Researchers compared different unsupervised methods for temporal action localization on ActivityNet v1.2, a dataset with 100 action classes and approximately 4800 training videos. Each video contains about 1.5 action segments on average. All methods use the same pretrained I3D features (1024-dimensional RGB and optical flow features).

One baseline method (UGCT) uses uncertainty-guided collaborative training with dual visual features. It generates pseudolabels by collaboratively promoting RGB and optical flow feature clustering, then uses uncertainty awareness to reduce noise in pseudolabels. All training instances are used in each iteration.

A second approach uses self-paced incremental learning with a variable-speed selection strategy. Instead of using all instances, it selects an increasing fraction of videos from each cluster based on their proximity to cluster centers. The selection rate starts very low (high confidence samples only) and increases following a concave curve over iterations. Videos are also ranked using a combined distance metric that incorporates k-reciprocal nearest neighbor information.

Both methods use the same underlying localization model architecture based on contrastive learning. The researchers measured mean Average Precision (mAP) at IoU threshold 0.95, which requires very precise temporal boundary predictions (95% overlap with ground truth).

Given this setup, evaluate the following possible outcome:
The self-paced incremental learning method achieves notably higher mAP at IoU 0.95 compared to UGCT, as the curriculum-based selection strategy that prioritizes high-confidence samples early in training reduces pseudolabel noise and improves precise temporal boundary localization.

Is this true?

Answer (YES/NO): NO